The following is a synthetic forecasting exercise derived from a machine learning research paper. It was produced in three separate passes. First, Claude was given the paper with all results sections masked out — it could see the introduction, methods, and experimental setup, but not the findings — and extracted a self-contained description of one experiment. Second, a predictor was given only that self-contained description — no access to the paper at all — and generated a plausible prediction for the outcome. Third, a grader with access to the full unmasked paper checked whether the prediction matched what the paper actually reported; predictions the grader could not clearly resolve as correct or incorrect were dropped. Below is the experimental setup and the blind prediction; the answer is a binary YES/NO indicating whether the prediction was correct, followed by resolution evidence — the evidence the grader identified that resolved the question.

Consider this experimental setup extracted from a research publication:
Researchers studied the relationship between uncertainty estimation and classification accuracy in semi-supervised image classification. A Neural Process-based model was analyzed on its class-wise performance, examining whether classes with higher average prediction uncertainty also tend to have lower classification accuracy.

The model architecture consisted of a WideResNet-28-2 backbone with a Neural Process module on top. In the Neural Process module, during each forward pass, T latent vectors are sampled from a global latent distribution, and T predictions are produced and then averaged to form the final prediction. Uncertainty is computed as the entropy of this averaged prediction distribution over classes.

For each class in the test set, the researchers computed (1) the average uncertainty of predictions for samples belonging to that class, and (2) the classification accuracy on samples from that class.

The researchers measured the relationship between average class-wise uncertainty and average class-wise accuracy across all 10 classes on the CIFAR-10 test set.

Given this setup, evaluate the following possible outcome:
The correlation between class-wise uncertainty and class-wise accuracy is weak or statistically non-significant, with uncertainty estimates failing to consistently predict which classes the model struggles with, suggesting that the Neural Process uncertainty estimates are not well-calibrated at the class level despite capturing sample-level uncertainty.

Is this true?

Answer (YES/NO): NO